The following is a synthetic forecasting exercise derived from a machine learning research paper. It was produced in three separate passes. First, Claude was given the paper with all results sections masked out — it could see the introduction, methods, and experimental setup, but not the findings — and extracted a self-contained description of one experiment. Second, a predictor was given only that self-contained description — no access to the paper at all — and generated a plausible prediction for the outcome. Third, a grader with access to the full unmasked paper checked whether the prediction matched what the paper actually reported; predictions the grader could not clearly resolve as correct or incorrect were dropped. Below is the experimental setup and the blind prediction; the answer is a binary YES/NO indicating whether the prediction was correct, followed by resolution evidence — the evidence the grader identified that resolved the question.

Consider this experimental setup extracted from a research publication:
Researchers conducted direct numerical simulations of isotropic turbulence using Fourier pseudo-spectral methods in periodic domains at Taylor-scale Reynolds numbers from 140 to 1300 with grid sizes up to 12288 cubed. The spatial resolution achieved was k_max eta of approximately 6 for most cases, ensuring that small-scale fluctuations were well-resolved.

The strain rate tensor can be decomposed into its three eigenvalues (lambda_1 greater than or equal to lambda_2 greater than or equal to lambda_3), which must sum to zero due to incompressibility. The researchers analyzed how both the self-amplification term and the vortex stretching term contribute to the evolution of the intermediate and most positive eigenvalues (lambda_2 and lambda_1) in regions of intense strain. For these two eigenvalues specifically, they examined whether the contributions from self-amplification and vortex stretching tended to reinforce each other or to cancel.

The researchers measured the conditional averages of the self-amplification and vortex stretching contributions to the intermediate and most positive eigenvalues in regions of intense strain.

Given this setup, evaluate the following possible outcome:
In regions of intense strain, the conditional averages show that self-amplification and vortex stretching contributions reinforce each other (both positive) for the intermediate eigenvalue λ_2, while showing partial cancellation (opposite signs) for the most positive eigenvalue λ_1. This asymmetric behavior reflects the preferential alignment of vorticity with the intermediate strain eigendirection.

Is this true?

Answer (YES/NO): NO